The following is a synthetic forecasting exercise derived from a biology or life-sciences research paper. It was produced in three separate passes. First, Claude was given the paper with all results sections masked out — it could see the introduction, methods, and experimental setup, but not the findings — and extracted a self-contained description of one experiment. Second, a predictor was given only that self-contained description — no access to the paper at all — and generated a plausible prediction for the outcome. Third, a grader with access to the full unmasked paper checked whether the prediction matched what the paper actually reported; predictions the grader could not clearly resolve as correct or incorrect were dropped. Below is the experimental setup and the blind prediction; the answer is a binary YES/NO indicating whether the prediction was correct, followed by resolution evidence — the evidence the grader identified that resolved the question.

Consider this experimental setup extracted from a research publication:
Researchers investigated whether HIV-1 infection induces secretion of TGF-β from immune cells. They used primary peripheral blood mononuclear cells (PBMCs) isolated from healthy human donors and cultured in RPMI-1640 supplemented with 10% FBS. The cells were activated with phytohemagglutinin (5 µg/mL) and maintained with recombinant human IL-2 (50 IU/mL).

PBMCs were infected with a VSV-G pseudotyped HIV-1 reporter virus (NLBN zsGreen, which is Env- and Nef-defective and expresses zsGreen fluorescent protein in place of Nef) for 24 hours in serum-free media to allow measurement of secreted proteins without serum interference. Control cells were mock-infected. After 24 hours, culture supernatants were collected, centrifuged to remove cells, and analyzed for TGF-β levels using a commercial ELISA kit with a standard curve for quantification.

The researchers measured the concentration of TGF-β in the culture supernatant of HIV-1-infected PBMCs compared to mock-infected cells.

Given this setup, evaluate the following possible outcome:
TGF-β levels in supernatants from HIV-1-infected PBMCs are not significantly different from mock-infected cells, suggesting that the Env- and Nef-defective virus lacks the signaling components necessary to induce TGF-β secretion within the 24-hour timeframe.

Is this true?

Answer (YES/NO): NO